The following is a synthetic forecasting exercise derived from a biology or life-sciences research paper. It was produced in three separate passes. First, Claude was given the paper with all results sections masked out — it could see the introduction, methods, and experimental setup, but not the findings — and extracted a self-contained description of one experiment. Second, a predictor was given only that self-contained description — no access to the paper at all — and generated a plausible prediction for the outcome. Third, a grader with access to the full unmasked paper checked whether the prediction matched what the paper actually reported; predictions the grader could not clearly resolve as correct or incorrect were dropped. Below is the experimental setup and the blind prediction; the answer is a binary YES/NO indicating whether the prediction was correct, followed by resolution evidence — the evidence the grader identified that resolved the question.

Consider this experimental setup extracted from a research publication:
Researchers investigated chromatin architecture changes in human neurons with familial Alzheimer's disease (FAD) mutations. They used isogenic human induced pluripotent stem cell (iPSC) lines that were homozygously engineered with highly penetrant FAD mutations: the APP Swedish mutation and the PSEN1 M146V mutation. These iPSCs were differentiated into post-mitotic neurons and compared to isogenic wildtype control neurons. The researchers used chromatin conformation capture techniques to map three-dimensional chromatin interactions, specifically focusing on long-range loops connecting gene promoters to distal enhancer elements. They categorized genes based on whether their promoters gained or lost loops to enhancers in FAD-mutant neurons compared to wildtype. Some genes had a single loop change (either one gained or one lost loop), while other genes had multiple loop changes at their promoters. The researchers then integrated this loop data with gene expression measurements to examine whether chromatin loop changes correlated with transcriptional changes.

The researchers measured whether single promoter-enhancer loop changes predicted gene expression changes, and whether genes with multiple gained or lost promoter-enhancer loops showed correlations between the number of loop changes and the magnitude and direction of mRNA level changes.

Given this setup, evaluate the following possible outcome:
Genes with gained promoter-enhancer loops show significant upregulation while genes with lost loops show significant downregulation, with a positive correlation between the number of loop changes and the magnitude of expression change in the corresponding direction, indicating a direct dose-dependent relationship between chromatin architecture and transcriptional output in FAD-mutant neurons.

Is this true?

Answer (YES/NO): NO